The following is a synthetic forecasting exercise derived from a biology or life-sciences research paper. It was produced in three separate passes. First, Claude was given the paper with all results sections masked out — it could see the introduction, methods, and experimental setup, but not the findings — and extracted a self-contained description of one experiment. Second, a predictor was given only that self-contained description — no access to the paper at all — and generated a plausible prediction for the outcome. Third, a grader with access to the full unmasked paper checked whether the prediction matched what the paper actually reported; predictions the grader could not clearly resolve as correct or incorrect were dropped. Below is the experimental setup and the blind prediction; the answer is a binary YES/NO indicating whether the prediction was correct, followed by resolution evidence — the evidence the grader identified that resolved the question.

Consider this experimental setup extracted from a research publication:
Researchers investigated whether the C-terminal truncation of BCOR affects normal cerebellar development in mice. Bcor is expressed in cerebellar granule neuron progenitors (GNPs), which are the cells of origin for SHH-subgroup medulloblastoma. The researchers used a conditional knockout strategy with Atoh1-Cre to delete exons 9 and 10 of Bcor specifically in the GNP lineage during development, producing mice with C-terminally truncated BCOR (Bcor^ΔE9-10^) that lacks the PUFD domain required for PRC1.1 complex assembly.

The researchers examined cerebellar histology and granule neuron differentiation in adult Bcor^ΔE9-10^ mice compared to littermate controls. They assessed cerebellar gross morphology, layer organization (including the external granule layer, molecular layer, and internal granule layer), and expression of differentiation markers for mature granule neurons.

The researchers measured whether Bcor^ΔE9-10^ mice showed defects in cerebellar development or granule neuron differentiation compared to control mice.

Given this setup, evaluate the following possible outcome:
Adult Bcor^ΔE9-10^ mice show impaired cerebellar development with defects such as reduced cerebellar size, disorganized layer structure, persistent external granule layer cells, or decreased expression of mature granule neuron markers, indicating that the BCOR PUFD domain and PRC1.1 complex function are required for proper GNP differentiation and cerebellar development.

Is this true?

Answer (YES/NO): NO